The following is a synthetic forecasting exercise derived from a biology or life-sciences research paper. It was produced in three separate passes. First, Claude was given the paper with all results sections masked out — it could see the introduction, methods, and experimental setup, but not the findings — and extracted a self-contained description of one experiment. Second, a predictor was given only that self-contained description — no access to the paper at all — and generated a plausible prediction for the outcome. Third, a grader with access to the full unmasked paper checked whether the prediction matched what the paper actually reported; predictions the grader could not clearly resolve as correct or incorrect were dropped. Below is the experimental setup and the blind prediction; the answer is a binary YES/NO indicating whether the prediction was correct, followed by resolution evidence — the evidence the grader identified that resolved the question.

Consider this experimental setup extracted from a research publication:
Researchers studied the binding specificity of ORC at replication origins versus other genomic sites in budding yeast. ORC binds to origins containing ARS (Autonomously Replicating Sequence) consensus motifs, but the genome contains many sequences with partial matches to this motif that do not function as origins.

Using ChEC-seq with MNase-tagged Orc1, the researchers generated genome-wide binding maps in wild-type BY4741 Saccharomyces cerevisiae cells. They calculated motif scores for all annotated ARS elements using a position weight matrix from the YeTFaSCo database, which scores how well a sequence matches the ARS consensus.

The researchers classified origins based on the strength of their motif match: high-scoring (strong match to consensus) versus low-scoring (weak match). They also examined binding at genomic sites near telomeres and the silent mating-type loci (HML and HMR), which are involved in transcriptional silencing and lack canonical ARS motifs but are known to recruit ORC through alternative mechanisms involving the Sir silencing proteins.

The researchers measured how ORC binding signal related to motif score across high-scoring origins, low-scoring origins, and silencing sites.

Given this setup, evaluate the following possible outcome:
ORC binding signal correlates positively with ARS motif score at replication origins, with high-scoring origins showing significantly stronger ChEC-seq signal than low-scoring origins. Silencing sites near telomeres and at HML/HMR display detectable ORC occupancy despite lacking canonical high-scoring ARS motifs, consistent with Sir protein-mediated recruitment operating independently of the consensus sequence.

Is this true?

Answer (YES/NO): YES